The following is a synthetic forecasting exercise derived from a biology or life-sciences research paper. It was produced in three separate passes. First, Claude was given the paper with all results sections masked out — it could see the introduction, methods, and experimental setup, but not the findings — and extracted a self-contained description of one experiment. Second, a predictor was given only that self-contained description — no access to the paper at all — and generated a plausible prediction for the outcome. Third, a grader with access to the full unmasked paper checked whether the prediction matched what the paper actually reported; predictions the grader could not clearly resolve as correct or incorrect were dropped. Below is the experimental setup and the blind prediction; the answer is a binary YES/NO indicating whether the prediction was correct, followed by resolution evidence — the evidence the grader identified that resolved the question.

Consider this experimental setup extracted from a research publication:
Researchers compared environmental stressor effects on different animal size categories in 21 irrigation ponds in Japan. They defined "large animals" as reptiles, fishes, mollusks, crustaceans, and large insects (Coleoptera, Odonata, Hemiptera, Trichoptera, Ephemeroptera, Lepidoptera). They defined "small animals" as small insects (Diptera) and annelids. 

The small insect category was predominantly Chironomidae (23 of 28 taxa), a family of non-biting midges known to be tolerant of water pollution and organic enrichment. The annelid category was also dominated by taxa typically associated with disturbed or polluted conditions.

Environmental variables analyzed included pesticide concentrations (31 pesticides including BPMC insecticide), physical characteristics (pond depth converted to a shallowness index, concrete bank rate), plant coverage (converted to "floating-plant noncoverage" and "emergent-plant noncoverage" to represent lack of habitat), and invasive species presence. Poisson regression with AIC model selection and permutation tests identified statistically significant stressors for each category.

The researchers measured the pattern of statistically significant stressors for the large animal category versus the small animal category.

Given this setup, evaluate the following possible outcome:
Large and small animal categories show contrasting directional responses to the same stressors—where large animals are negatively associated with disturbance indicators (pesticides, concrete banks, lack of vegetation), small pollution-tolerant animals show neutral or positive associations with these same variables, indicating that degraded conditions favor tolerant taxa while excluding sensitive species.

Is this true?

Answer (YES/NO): NO